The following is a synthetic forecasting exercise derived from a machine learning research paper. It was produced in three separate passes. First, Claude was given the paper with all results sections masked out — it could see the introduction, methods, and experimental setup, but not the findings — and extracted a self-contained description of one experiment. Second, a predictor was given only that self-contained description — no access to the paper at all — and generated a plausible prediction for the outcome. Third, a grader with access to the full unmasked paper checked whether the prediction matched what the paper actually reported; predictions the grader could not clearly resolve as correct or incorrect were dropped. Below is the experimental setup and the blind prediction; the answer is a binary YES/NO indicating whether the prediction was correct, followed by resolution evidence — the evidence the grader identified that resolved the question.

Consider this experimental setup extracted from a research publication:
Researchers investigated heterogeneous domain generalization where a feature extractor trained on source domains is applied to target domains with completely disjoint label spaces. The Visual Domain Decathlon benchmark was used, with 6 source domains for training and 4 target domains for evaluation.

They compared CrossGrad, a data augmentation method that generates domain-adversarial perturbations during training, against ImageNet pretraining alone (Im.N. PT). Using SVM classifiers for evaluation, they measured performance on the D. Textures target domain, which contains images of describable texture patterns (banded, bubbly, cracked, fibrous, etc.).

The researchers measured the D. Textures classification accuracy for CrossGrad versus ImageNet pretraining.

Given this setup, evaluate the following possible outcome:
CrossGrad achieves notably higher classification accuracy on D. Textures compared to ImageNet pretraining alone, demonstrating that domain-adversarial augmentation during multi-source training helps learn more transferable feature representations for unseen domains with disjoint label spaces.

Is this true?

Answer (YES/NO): NO